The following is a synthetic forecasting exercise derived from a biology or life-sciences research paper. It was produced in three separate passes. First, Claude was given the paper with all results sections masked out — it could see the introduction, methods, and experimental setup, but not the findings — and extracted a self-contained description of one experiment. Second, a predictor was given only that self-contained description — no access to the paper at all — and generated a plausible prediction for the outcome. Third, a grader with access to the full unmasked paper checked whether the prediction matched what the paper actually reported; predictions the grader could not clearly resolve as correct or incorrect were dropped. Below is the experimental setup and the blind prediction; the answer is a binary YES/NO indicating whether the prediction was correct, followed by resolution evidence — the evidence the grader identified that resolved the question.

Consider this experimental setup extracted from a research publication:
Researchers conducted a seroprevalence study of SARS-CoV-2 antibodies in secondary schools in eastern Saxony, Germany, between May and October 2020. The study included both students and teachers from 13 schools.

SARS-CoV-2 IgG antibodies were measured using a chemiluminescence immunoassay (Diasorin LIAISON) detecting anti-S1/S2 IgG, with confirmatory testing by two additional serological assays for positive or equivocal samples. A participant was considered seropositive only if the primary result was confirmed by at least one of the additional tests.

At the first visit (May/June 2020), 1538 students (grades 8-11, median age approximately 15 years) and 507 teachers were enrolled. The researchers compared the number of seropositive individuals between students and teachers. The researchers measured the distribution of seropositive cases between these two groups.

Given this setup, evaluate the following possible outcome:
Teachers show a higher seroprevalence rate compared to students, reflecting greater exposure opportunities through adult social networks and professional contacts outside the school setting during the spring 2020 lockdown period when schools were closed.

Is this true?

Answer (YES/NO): NO